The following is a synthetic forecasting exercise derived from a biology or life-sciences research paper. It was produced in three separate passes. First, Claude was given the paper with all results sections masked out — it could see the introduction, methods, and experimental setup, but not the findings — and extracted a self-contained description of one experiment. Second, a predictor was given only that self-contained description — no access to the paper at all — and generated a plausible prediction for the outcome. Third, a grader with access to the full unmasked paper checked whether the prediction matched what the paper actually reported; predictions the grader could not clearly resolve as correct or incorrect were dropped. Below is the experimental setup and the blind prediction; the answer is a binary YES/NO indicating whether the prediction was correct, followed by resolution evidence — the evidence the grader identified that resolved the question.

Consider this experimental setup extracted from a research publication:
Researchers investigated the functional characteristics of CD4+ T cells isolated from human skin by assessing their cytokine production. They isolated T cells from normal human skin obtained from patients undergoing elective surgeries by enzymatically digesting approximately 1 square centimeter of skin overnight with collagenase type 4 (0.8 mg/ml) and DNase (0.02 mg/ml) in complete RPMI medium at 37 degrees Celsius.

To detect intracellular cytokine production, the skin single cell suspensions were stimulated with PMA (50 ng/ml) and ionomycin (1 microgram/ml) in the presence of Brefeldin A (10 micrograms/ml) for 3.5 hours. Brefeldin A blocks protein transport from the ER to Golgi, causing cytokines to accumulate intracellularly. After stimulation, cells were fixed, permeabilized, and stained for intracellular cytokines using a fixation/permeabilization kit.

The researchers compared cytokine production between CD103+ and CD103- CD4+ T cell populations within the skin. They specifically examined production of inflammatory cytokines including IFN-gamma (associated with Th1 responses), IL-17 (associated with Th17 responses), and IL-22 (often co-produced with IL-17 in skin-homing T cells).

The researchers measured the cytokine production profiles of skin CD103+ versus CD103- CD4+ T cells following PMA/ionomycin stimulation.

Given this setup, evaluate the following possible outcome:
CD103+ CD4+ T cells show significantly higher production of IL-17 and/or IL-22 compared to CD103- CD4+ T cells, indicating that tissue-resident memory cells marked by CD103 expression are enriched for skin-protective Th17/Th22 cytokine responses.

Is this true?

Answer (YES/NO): NO